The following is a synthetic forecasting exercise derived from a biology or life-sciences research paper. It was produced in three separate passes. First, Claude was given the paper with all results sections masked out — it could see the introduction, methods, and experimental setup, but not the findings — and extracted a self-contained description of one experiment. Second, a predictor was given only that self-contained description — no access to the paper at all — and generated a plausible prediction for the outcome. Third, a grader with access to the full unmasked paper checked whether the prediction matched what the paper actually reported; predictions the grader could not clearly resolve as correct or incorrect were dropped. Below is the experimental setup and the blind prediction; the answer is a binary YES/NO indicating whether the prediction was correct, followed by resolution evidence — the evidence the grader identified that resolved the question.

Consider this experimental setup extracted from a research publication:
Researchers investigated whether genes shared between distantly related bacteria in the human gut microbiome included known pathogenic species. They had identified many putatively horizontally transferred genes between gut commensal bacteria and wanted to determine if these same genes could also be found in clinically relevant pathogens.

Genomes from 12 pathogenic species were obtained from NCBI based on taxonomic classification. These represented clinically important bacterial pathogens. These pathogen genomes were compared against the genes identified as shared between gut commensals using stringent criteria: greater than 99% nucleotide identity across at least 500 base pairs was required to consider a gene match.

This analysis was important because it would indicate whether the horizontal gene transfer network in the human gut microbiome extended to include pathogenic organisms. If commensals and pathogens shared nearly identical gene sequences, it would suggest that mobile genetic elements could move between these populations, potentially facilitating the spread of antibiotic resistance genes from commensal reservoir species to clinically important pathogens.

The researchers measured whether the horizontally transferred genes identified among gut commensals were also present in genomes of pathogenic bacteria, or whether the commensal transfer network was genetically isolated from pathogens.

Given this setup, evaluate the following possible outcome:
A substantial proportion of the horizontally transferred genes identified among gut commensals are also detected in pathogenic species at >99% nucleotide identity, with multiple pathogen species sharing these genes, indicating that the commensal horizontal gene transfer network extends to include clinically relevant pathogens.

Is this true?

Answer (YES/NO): YES